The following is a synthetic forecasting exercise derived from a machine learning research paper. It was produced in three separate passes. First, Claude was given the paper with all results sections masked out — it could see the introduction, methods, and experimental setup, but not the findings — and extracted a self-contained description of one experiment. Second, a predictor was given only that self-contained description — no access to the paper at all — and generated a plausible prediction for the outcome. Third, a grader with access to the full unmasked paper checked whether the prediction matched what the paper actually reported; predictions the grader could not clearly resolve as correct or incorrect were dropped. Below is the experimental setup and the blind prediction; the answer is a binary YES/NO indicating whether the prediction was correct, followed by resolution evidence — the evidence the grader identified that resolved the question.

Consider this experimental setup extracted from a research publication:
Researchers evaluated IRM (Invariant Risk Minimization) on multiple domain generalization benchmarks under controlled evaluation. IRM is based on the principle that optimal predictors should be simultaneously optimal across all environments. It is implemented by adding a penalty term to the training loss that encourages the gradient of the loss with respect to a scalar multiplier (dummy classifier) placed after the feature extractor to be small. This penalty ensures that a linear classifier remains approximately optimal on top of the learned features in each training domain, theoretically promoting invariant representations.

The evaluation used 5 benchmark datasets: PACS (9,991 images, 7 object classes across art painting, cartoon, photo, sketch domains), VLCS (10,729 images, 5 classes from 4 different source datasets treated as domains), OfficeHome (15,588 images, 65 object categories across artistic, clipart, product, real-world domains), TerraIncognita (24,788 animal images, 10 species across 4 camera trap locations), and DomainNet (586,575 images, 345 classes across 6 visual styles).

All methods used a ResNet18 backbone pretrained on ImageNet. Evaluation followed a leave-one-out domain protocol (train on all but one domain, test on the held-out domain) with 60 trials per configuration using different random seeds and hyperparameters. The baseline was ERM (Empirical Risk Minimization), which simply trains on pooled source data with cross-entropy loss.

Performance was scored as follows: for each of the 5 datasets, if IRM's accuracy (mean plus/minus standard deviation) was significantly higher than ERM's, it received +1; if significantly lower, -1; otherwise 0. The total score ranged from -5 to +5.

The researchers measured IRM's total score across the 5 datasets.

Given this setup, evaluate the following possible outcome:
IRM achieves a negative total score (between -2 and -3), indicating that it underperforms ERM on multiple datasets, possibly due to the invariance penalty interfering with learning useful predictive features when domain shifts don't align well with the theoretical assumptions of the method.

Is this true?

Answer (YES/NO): YES